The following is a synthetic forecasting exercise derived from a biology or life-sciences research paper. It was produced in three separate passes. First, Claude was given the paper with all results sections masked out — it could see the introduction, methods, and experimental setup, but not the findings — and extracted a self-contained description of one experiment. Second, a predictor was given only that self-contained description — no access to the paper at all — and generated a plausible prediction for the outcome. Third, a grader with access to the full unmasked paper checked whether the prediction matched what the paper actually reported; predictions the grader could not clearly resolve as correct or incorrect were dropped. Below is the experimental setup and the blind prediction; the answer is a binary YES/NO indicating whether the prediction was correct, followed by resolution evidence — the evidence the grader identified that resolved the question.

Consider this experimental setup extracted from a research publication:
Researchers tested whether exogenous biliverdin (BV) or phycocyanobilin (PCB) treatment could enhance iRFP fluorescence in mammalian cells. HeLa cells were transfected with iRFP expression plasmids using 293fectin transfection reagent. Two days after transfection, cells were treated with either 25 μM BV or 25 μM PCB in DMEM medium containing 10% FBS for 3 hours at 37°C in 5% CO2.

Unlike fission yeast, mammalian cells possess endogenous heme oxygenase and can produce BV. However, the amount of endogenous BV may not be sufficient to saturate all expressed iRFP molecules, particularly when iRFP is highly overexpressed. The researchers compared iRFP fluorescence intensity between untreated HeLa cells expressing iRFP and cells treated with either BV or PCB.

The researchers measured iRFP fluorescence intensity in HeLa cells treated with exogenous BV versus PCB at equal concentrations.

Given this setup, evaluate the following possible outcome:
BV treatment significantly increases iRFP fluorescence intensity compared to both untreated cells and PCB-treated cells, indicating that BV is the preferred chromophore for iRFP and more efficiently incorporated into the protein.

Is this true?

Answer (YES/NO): NO